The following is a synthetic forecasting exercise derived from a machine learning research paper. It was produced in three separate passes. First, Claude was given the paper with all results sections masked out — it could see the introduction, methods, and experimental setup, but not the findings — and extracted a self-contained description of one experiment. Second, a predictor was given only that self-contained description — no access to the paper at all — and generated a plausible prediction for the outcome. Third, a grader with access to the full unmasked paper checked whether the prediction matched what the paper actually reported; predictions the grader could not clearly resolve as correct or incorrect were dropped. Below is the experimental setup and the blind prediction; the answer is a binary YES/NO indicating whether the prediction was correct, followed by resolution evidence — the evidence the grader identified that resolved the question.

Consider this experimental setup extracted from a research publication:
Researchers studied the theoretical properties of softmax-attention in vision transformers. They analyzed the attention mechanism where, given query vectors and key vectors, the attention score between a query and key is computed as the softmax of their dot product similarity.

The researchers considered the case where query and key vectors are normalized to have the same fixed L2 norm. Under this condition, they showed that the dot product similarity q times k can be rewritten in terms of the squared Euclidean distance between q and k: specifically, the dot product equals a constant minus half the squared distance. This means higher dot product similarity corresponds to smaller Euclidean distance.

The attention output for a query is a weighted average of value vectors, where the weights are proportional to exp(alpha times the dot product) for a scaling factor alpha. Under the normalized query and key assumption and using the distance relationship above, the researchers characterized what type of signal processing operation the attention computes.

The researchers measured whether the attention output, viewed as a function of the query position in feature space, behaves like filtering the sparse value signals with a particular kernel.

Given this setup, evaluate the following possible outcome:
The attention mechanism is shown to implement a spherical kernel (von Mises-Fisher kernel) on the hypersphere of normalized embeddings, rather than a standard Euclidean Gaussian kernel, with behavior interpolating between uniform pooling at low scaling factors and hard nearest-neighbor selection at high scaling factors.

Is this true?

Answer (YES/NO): NO